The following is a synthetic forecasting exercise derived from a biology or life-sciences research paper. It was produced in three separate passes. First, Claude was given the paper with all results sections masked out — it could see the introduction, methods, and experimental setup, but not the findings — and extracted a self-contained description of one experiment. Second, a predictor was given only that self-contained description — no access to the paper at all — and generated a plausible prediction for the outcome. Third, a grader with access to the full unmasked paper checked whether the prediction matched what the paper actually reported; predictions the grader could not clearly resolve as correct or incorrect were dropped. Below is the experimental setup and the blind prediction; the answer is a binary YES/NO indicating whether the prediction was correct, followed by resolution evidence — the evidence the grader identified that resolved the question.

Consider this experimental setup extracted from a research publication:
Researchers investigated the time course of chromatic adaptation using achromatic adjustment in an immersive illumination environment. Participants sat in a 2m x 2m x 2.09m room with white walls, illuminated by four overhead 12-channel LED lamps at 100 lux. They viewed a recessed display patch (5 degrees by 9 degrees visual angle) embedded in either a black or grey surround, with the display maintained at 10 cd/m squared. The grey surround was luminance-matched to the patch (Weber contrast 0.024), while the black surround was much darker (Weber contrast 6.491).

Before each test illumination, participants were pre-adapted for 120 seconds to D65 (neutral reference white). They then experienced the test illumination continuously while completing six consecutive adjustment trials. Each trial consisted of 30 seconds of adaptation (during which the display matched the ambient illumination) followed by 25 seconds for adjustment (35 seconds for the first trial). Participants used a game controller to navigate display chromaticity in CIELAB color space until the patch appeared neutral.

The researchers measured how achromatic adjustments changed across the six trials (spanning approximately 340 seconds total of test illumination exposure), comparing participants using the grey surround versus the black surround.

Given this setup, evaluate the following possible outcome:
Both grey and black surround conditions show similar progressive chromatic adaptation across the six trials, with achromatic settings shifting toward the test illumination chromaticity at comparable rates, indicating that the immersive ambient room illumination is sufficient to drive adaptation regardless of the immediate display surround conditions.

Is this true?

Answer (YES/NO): NO